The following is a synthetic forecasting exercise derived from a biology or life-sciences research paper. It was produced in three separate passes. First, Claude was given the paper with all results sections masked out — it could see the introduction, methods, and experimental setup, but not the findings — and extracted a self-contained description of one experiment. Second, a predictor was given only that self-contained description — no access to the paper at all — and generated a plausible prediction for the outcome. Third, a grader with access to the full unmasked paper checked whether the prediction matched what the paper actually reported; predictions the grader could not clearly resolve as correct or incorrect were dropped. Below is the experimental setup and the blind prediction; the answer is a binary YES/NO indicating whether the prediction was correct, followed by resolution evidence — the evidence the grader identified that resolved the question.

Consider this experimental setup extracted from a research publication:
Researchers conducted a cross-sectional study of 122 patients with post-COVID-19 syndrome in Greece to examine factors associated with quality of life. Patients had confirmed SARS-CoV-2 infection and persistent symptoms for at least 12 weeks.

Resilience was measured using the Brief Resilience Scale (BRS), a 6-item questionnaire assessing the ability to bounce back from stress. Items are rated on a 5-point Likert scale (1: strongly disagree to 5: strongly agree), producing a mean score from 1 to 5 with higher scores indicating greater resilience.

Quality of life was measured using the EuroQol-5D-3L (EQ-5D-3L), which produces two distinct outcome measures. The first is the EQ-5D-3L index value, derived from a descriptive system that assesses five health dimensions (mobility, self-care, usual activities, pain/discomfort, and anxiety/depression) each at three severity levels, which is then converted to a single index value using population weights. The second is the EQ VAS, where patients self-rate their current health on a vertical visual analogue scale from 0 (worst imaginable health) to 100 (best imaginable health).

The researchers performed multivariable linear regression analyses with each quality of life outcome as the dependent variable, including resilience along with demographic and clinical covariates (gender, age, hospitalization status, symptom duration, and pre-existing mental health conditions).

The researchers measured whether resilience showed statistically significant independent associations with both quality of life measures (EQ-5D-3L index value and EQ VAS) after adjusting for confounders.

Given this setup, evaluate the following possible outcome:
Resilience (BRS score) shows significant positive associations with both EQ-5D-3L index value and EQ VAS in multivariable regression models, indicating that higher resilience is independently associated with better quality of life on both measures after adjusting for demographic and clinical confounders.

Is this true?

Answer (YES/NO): NO